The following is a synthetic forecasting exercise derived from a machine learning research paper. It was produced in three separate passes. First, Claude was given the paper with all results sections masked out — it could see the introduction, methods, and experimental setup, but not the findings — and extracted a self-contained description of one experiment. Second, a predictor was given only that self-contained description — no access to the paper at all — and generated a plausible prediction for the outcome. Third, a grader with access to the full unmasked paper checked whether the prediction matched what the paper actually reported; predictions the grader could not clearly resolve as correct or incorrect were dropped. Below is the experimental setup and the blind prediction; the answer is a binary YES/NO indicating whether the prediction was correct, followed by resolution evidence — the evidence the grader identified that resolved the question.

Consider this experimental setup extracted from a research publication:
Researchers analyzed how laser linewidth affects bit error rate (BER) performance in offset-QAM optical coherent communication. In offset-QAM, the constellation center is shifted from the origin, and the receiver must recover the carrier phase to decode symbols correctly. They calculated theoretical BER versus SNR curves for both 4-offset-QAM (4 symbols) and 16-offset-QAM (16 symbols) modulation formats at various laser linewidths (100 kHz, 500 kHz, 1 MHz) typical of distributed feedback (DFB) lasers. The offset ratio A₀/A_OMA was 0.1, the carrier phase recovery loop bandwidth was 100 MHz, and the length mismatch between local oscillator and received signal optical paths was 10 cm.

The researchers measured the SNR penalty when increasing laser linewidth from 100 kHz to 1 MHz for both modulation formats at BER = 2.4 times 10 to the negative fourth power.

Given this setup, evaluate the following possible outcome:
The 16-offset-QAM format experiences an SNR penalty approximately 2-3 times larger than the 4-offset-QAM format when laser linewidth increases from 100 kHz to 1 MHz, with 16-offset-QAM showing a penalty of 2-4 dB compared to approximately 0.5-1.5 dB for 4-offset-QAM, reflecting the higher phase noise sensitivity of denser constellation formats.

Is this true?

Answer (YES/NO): NO